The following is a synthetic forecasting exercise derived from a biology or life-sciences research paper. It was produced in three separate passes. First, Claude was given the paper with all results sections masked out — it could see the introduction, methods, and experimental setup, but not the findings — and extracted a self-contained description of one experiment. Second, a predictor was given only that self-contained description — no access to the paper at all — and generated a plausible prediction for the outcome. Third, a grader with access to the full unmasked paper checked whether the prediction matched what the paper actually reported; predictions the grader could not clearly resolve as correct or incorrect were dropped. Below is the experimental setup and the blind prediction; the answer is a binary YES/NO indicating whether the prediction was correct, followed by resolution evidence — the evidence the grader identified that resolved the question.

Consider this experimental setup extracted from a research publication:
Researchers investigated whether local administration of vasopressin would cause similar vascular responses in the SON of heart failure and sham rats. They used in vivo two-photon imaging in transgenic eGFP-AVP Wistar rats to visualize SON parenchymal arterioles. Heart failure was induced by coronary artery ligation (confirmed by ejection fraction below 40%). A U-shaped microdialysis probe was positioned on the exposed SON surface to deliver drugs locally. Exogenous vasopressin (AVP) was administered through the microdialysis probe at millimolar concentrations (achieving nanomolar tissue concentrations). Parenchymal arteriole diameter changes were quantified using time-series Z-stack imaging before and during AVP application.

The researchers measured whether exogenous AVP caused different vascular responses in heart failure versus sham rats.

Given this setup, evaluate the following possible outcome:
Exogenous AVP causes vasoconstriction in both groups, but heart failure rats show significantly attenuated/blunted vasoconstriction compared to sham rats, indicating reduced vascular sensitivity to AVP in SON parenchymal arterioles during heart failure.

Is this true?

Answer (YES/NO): NO